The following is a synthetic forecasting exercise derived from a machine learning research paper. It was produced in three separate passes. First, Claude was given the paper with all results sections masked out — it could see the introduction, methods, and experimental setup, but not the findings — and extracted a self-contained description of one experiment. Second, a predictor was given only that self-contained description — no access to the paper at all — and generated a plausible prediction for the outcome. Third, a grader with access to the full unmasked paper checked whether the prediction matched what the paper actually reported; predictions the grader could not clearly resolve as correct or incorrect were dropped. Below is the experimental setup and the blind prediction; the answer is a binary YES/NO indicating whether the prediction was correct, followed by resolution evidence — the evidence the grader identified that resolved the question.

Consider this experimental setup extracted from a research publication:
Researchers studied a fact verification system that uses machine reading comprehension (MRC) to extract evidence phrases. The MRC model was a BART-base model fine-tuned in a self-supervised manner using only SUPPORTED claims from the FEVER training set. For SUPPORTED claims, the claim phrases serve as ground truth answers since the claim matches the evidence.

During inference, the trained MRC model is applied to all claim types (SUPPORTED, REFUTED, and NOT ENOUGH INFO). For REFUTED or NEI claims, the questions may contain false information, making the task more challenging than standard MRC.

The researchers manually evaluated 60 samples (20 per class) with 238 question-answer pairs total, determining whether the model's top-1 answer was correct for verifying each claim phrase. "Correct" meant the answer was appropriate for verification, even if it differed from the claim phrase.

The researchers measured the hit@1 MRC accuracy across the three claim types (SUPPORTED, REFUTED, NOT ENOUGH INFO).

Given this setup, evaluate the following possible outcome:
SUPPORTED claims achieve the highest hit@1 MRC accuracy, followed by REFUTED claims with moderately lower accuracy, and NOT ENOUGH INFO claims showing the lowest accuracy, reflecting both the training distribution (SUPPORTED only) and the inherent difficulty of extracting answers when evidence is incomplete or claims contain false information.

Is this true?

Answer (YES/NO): NO